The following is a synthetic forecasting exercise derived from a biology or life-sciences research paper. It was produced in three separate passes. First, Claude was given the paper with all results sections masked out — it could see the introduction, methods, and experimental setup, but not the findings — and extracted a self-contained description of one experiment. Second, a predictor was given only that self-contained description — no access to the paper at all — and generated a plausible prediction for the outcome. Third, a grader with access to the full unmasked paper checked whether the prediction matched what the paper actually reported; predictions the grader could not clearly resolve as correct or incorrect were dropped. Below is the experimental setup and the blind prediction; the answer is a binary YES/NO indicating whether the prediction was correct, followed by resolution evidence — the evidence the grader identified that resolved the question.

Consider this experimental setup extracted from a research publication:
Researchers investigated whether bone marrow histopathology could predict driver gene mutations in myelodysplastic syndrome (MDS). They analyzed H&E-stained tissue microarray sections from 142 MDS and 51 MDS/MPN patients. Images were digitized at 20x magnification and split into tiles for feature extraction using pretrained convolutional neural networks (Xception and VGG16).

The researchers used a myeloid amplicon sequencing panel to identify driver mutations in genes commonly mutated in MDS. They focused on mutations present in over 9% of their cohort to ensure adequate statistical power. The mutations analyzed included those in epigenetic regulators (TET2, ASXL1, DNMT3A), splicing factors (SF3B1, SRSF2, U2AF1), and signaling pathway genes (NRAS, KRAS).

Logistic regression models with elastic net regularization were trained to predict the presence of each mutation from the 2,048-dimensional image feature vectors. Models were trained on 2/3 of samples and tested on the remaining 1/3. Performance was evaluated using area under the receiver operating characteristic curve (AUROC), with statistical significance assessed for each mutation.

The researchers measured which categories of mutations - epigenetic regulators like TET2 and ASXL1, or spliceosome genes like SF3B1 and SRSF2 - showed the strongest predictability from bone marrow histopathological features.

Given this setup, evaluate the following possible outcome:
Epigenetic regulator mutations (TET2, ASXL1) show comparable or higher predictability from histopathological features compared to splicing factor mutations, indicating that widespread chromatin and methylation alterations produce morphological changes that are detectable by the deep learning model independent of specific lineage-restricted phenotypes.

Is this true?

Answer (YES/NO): YES